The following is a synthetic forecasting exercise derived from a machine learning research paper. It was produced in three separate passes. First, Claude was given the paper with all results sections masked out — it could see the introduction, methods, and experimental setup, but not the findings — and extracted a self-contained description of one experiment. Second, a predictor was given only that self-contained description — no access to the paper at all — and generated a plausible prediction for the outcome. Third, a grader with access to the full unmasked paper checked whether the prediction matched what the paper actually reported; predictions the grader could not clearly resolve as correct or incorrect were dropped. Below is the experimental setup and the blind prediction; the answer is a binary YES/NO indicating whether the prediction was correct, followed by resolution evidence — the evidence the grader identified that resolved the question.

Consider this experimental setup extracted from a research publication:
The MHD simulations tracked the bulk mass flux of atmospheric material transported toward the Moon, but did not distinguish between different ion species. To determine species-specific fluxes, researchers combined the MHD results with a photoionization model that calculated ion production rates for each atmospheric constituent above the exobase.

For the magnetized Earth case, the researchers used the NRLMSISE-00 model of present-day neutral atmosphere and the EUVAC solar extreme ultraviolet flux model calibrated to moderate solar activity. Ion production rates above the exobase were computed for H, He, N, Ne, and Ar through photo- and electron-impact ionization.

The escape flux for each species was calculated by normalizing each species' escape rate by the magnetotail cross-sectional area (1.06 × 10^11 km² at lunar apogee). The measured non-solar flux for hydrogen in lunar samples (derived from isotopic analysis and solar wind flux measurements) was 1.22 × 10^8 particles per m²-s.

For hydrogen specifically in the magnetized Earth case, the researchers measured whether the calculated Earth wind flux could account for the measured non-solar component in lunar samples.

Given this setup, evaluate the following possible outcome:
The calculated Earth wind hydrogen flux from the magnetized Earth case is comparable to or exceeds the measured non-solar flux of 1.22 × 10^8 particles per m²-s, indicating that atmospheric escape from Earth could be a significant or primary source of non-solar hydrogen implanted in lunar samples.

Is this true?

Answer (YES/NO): NO